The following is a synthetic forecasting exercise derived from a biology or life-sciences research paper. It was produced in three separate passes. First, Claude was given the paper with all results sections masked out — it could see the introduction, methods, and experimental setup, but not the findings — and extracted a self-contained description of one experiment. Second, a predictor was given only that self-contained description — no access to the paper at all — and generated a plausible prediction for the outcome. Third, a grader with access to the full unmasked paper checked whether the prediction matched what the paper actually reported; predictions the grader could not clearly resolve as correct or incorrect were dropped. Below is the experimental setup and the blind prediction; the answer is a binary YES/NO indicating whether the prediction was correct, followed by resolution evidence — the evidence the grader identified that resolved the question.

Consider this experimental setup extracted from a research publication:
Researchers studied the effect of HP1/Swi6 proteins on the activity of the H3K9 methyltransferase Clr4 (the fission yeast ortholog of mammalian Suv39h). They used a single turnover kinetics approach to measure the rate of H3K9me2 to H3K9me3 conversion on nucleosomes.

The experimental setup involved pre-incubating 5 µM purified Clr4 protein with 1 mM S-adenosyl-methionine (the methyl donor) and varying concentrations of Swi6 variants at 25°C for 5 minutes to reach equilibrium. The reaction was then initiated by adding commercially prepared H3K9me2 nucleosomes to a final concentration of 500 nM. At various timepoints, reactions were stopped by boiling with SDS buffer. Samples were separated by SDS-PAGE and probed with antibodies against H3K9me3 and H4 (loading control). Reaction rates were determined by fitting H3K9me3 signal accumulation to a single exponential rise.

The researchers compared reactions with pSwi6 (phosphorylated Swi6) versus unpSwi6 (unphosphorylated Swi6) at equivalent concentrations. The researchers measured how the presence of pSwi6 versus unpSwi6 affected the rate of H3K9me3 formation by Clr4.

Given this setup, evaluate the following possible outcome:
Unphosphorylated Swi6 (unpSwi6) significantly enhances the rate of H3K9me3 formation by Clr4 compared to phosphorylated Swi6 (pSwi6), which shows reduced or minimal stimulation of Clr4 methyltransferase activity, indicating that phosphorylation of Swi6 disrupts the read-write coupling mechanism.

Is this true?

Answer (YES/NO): NO